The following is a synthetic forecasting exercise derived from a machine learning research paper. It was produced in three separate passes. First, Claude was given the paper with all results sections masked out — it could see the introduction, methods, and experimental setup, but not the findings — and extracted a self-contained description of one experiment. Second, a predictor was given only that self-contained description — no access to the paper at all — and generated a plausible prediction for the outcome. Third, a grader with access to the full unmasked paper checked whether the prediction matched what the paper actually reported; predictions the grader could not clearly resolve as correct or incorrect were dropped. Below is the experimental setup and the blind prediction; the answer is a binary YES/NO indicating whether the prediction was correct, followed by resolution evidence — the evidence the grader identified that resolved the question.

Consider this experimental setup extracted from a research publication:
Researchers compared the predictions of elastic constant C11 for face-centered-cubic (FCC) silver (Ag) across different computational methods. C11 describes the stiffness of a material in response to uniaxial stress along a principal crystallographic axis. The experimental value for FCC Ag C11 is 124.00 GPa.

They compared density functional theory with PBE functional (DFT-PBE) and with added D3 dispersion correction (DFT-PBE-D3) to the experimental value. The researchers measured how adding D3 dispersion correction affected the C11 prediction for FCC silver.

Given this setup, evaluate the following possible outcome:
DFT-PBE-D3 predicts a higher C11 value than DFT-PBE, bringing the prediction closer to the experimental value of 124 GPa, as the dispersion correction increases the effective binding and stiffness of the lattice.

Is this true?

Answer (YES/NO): NO